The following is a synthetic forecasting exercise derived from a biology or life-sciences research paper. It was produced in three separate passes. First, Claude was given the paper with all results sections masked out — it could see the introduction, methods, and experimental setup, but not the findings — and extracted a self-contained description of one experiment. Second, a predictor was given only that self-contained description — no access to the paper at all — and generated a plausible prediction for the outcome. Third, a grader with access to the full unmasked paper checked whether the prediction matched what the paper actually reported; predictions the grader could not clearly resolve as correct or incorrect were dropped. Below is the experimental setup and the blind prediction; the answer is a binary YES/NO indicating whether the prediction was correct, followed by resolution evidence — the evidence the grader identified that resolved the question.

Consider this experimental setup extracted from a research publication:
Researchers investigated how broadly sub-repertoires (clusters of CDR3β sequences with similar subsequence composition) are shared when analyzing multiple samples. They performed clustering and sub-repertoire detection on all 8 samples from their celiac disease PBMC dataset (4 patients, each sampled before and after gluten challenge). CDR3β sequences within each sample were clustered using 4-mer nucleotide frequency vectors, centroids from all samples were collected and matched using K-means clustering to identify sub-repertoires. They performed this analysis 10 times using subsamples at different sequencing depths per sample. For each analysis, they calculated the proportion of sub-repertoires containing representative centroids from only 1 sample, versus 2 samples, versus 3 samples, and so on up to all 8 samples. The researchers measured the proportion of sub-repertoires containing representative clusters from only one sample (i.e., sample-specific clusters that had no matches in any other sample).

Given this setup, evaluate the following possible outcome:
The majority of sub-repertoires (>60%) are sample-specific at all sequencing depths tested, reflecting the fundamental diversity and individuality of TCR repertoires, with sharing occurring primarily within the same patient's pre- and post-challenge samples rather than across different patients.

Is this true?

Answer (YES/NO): NO